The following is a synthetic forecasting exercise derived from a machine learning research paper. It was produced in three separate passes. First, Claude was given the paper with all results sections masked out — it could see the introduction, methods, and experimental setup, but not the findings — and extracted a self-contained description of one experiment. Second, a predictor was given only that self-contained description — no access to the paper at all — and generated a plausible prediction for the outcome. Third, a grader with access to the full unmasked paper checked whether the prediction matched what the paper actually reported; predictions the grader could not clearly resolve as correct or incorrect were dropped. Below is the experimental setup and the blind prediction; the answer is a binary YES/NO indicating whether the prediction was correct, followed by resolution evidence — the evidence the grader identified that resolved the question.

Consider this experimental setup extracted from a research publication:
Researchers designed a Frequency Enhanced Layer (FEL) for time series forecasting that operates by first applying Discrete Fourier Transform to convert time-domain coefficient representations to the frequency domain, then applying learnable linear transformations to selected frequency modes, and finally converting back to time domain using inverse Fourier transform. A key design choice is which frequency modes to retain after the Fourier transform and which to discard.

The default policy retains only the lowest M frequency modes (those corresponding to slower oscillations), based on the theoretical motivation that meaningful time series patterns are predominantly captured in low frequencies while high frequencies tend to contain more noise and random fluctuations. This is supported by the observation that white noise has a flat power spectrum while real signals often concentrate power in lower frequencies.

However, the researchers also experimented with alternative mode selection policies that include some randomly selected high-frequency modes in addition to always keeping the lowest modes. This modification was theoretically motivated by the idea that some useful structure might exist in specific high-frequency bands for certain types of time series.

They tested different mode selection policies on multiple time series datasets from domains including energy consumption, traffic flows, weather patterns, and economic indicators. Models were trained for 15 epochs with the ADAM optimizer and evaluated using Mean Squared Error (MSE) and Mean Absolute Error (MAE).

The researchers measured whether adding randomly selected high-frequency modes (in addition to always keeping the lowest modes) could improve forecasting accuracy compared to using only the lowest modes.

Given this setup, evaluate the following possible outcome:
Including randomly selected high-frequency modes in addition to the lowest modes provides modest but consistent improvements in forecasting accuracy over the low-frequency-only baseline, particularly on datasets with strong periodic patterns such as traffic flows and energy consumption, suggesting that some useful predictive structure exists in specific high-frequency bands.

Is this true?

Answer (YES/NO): NO